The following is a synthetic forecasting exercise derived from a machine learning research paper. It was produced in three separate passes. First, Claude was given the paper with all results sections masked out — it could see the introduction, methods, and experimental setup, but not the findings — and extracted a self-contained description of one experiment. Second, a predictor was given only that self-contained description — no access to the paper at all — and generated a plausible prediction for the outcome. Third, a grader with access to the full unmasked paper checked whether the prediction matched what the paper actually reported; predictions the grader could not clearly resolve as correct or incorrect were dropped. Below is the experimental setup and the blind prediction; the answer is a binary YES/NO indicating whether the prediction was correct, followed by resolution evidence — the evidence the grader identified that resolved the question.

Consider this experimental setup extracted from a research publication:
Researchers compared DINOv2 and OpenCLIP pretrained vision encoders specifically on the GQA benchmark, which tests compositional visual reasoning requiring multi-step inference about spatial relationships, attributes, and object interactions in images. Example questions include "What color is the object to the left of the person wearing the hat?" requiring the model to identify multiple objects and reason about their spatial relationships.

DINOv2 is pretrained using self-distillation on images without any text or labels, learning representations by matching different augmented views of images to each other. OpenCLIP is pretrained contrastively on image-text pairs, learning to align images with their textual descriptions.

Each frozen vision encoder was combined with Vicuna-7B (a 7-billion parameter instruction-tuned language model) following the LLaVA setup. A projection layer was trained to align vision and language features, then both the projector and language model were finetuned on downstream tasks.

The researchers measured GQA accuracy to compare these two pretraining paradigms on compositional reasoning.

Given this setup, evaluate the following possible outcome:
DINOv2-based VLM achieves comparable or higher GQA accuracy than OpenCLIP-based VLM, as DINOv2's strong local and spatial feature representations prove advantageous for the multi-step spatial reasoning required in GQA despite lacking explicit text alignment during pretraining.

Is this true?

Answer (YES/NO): YES